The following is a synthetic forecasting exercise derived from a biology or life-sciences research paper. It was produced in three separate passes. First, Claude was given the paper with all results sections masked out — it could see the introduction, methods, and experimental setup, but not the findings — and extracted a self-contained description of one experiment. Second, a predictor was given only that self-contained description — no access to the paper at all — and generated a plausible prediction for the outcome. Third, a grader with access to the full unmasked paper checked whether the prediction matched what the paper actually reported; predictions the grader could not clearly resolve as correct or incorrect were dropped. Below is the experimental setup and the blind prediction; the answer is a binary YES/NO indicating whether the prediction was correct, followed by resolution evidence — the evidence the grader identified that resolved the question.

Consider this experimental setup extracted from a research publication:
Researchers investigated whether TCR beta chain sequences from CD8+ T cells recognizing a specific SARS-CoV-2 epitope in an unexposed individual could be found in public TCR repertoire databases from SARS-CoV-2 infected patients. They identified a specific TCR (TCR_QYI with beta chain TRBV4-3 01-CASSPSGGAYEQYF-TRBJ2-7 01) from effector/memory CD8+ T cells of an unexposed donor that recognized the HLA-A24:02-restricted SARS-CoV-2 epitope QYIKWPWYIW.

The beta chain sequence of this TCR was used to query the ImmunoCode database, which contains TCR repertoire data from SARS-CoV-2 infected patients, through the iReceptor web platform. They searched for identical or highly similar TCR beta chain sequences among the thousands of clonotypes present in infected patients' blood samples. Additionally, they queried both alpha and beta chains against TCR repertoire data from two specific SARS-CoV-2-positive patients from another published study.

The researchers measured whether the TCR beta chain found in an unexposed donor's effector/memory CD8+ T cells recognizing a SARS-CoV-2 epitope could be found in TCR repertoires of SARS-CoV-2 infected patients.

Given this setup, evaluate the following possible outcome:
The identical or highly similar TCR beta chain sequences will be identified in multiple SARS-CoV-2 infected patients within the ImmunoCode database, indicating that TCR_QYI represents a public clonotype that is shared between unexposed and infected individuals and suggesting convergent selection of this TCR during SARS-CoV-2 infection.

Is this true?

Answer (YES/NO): YES